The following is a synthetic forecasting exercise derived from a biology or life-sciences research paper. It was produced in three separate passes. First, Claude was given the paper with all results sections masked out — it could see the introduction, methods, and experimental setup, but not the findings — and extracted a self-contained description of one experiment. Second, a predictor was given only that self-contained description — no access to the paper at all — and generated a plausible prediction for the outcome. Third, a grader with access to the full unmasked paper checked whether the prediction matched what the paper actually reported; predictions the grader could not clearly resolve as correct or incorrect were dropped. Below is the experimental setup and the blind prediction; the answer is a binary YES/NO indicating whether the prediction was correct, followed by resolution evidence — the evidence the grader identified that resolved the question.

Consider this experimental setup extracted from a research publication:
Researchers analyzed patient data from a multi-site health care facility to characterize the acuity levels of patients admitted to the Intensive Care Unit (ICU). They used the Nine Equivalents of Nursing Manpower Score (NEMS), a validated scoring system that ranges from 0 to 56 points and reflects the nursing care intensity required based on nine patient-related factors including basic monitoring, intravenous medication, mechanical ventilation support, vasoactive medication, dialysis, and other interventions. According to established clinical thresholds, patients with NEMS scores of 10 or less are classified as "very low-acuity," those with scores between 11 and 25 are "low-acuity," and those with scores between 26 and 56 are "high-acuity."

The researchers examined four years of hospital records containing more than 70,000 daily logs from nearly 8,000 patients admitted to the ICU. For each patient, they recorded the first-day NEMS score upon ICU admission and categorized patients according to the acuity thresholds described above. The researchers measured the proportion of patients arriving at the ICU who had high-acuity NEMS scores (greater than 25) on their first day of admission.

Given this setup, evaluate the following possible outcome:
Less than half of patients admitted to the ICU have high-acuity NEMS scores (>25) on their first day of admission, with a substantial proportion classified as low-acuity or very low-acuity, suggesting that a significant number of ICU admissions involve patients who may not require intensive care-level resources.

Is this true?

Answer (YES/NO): NO